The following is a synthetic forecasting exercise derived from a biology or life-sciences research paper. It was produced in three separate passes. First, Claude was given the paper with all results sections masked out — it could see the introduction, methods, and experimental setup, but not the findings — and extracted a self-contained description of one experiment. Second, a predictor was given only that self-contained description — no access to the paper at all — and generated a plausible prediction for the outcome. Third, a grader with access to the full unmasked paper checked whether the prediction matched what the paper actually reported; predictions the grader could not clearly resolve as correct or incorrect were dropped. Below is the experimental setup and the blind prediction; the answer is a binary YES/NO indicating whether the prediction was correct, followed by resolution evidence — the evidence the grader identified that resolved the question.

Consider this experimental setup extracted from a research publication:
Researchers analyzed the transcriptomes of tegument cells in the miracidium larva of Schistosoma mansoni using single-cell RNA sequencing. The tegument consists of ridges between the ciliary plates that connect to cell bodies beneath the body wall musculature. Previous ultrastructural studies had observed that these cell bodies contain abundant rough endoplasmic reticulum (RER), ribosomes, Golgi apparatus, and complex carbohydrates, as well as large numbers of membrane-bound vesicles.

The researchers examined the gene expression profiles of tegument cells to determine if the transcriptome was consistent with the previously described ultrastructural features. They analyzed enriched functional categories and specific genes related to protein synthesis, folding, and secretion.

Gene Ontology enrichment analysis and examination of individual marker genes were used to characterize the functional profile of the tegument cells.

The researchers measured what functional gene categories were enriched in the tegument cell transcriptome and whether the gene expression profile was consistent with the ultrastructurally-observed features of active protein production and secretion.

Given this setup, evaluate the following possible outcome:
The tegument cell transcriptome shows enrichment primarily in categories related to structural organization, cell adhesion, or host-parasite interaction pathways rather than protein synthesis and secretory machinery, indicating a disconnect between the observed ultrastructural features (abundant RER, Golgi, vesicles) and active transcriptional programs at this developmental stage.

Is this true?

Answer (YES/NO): NO